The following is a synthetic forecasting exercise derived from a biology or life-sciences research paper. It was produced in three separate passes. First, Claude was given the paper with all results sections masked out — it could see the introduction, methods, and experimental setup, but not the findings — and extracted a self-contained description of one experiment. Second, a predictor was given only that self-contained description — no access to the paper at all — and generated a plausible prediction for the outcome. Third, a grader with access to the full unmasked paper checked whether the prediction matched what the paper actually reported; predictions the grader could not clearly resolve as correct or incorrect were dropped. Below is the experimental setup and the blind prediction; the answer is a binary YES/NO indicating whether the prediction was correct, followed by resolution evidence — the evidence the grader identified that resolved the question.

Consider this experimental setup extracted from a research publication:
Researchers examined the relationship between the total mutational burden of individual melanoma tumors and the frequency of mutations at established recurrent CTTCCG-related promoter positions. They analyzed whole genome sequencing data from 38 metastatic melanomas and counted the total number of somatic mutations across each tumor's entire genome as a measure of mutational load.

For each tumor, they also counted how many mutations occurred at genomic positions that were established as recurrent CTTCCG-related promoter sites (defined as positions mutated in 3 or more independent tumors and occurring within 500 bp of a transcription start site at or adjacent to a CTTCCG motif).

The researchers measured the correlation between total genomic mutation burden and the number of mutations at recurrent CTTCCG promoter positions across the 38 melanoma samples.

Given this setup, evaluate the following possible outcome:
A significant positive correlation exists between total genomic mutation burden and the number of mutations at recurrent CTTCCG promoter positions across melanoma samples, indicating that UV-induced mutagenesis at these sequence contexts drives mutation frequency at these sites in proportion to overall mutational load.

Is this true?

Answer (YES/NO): YES